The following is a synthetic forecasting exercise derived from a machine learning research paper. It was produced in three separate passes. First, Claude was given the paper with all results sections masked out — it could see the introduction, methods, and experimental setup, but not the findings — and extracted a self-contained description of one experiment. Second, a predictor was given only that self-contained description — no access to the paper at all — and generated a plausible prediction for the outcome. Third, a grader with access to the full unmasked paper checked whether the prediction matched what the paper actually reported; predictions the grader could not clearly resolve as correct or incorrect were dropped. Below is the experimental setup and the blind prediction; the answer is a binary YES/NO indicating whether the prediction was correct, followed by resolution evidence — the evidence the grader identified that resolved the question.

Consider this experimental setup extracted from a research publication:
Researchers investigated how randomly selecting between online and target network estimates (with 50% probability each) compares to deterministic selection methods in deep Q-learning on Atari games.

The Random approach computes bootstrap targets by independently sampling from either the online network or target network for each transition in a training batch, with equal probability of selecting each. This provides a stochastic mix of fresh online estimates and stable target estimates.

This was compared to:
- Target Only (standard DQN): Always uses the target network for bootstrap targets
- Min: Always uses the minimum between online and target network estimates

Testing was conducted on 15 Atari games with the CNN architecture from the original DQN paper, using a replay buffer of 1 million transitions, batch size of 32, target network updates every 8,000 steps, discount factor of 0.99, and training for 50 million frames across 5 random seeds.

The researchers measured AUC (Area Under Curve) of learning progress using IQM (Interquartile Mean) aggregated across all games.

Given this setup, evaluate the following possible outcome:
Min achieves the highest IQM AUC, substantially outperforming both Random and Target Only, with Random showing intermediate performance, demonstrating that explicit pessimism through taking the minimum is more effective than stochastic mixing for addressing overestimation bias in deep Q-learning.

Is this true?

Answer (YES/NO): NO